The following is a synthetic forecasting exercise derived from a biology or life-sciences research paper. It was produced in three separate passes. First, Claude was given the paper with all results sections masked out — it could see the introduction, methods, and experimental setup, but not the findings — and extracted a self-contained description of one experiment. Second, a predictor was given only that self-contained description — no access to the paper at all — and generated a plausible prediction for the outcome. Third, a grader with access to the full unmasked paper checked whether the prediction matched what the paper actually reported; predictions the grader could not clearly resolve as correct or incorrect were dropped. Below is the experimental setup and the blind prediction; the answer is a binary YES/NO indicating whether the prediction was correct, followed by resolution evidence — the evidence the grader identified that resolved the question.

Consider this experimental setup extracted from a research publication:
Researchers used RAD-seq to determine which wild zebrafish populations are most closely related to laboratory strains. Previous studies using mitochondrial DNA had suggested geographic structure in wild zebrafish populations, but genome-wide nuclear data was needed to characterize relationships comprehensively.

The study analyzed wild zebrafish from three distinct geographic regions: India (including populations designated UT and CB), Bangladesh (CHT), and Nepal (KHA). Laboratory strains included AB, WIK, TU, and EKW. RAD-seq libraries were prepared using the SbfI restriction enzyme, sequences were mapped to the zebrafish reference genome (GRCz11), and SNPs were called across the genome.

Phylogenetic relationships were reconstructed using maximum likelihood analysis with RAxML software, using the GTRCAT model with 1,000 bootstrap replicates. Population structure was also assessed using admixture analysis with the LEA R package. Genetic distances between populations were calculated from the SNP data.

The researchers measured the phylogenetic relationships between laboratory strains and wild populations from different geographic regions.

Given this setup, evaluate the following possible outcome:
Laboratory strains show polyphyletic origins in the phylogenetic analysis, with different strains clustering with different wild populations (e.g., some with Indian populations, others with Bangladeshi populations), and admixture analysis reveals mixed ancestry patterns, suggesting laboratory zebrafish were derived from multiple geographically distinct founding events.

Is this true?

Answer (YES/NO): NO